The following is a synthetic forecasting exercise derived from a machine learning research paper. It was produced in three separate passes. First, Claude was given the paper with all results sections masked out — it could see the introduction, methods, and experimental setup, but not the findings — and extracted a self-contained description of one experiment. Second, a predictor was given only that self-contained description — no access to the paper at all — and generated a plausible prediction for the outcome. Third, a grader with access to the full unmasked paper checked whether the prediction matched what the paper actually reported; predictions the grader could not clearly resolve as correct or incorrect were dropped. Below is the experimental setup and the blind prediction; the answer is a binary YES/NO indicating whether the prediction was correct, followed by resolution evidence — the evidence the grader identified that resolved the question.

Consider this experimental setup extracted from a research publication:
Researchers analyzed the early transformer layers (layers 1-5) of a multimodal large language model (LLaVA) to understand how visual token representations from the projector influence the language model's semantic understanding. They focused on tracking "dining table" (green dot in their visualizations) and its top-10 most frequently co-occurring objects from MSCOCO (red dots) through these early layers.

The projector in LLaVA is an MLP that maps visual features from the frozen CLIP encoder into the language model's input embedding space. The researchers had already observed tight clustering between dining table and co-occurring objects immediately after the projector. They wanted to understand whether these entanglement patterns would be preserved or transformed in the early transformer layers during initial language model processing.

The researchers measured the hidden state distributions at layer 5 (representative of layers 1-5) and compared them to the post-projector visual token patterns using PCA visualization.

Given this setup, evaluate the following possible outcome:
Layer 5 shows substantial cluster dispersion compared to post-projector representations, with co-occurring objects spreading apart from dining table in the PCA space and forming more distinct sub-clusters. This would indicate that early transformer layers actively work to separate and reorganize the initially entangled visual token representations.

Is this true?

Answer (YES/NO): NO